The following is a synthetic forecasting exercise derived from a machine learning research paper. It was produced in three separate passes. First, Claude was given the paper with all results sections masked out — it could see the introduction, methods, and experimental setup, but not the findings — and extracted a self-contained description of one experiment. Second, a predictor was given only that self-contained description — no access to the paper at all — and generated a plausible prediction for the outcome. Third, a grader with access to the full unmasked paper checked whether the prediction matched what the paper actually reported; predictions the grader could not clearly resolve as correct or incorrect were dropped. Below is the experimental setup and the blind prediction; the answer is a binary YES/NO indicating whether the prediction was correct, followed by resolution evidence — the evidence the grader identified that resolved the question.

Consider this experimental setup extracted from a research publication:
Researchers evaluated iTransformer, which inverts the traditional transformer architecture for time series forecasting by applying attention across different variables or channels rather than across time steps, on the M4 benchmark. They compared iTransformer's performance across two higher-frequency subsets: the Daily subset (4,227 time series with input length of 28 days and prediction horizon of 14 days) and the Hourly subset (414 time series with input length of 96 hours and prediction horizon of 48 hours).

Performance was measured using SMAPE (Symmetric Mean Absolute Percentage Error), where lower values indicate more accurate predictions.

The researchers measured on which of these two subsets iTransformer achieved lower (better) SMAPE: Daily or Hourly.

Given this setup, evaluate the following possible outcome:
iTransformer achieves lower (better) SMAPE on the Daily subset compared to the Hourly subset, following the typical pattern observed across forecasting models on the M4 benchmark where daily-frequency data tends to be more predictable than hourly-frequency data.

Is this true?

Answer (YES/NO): YES